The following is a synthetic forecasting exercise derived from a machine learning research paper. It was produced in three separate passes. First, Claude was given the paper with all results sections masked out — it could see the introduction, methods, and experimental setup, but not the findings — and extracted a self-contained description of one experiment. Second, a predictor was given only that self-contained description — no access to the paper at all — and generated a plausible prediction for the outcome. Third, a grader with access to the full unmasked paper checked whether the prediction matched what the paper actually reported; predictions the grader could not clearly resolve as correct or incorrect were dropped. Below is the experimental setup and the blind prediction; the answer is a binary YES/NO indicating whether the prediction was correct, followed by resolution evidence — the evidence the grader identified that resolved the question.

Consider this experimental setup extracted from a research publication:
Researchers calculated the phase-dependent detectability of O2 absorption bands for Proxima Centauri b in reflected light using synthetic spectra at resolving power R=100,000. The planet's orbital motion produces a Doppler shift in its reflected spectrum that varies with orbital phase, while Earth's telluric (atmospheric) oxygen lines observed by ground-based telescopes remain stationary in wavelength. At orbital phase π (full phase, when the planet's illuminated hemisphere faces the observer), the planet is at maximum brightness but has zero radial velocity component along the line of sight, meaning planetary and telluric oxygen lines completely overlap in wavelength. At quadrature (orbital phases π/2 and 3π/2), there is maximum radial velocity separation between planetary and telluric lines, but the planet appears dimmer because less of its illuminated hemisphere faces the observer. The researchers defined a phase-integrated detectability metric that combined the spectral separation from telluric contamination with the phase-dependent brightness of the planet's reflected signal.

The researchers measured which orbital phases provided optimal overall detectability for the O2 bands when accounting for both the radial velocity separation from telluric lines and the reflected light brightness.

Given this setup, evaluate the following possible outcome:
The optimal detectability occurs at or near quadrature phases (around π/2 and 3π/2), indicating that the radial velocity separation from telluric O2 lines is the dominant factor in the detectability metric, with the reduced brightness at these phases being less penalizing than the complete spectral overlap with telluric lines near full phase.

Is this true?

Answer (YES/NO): YES